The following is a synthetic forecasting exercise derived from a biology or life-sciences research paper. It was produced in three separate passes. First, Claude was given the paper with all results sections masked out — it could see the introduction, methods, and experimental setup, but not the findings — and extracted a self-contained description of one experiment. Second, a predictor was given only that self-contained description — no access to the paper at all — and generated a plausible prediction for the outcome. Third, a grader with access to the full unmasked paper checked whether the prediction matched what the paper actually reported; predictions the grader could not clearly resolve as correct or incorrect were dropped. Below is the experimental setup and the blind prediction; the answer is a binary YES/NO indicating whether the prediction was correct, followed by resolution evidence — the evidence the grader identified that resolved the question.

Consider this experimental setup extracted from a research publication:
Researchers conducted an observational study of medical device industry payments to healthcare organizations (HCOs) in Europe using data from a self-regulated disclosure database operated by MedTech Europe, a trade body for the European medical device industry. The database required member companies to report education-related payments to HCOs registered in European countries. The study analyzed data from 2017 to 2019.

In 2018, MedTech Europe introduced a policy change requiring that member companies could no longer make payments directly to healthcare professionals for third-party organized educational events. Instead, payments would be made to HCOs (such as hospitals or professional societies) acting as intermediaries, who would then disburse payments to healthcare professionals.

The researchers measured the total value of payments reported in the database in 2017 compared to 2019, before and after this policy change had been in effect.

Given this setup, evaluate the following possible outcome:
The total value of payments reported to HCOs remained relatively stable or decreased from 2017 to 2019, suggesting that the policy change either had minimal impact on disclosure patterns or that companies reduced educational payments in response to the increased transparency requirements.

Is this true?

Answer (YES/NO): NO